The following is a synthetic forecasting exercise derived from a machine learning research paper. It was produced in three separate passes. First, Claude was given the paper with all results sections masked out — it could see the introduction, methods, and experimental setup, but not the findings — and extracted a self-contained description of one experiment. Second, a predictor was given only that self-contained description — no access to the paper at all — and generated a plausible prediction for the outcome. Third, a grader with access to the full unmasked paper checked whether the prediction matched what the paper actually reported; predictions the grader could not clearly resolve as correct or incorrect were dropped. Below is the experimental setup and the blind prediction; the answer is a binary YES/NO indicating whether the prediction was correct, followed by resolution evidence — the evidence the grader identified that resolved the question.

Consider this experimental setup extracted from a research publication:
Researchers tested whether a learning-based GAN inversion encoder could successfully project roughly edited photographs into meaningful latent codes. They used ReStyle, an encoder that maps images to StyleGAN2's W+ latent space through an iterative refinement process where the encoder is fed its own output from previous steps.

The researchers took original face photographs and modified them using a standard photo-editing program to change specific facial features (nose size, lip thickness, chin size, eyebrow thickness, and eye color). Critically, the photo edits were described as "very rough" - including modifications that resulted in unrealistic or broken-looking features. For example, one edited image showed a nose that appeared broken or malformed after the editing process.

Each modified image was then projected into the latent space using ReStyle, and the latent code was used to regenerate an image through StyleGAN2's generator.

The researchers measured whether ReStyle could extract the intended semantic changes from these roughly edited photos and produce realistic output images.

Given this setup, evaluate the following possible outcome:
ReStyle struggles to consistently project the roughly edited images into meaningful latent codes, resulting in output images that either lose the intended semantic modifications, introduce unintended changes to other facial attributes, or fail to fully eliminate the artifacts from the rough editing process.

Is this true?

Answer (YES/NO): NO